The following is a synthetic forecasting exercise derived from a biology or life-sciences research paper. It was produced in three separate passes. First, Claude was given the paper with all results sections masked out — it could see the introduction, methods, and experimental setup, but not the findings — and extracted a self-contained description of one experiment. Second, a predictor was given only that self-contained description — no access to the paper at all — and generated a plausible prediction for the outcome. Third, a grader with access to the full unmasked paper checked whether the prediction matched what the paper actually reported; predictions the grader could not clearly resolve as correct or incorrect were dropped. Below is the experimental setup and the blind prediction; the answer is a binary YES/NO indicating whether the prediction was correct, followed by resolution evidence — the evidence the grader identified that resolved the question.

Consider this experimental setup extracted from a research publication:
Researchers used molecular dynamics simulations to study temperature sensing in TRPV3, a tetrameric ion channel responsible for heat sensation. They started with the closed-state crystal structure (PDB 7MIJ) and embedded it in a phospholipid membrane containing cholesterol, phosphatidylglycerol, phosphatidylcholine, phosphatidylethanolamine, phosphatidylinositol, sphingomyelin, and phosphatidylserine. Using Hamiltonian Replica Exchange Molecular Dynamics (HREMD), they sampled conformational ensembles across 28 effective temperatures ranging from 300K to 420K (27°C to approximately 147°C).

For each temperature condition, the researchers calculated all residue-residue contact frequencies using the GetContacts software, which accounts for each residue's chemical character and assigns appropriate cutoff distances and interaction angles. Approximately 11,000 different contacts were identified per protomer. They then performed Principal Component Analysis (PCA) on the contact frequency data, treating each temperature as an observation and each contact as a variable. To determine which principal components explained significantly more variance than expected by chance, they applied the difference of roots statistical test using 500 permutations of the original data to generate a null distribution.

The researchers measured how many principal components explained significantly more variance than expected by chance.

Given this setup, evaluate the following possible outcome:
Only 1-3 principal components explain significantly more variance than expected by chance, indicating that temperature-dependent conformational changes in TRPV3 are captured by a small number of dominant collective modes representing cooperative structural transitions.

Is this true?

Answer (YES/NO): NO